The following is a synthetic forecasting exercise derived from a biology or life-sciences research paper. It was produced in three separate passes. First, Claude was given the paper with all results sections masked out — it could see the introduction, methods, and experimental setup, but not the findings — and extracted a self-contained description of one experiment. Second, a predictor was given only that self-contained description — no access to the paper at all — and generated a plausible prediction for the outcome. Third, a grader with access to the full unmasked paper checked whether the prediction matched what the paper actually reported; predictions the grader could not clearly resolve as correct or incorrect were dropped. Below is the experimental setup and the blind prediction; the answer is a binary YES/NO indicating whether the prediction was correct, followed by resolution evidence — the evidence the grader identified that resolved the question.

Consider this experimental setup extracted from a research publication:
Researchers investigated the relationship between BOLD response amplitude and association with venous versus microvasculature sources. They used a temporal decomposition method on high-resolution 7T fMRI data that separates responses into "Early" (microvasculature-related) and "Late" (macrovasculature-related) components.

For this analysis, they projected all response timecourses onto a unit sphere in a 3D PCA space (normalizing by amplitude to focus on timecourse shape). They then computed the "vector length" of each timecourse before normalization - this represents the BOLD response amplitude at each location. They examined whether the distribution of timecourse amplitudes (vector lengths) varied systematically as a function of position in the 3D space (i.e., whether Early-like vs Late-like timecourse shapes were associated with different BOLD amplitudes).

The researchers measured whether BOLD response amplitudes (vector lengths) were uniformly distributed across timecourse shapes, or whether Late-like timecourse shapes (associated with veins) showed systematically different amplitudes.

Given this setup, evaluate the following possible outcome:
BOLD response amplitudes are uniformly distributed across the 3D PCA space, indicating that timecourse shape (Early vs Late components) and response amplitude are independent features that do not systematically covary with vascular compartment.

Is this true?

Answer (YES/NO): NO